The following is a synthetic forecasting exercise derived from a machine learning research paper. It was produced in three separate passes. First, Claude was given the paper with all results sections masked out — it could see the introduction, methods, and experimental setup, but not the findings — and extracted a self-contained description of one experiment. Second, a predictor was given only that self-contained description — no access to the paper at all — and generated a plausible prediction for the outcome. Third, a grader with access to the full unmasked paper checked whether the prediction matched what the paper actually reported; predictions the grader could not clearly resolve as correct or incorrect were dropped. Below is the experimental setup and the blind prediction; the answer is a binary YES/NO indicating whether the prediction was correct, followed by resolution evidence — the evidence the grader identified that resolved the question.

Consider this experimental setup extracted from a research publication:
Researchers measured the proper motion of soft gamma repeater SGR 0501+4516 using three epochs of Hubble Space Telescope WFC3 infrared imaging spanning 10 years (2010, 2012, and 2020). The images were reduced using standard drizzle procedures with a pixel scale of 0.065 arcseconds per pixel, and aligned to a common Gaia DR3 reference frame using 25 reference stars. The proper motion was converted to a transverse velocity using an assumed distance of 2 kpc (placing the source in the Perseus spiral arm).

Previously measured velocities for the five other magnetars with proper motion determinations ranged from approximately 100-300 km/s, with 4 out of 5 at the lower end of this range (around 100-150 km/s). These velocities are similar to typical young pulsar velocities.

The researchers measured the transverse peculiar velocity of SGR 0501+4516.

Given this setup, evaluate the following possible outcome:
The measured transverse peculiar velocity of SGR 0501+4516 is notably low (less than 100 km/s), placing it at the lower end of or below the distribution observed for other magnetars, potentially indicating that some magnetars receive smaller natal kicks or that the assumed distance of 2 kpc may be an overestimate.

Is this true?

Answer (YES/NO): YES